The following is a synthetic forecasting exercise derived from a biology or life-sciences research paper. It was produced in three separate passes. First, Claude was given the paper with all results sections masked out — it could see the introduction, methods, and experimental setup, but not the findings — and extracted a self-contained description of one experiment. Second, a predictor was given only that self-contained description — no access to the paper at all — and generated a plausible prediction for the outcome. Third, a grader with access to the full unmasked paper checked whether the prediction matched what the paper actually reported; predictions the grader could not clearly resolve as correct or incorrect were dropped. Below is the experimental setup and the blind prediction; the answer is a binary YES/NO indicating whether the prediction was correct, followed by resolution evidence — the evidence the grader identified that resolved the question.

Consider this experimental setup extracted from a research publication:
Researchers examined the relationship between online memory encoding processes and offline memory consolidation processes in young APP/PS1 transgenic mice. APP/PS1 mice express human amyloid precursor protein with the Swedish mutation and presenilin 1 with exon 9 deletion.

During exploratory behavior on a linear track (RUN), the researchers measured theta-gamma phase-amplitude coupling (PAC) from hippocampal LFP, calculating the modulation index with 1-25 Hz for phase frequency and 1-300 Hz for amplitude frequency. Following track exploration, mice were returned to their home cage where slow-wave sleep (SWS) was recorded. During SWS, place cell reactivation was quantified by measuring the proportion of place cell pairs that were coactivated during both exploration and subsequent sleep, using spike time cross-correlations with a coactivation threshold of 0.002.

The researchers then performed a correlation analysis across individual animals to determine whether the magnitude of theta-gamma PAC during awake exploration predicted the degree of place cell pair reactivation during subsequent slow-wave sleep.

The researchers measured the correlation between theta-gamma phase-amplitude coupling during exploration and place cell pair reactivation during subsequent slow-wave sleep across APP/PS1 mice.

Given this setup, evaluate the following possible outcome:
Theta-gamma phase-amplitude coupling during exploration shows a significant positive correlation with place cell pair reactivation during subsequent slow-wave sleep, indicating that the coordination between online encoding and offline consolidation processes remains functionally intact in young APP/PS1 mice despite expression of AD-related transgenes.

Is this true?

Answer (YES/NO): NO